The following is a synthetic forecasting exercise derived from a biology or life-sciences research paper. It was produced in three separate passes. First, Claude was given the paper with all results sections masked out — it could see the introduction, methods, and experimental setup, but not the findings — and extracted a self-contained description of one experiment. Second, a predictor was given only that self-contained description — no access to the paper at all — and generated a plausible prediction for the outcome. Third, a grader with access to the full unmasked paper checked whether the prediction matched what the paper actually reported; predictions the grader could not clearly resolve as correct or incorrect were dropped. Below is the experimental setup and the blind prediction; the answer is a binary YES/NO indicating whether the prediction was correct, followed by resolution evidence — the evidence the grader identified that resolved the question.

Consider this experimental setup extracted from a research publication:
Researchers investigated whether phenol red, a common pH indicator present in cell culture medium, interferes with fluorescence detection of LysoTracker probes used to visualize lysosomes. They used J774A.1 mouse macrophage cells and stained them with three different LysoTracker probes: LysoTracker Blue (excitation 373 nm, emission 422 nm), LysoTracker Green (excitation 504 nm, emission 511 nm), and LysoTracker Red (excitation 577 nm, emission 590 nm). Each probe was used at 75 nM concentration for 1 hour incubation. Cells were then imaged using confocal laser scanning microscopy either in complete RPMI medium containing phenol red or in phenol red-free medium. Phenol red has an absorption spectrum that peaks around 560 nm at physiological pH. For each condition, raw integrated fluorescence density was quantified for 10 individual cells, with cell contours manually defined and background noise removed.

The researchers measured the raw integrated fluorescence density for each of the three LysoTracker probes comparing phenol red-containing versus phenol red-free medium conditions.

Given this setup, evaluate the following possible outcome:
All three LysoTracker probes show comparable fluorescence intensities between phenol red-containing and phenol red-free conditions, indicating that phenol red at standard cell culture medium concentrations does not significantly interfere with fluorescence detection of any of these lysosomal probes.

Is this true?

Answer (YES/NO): NO